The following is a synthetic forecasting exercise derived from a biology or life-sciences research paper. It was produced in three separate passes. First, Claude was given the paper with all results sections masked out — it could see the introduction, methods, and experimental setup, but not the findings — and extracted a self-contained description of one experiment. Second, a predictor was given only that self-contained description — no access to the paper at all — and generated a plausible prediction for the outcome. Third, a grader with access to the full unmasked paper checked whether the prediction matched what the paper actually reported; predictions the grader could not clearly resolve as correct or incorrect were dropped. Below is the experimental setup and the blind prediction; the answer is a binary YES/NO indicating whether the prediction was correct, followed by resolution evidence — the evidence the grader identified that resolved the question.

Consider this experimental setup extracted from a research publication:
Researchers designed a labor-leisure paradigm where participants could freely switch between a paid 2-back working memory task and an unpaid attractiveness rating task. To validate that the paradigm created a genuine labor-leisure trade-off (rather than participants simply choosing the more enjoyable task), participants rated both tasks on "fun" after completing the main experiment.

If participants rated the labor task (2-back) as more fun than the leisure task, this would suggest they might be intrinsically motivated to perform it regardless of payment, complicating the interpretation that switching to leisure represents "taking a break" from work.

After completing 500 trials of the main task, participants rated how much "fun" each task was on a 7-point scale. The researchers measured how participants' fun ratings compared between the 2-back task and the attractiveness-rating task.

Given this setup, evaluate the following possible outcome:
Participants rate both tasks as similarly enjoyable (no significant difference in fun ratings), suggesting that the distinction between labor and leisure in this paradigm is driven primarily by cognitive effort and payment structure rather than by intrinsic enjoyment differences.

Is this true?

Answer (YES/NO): YES